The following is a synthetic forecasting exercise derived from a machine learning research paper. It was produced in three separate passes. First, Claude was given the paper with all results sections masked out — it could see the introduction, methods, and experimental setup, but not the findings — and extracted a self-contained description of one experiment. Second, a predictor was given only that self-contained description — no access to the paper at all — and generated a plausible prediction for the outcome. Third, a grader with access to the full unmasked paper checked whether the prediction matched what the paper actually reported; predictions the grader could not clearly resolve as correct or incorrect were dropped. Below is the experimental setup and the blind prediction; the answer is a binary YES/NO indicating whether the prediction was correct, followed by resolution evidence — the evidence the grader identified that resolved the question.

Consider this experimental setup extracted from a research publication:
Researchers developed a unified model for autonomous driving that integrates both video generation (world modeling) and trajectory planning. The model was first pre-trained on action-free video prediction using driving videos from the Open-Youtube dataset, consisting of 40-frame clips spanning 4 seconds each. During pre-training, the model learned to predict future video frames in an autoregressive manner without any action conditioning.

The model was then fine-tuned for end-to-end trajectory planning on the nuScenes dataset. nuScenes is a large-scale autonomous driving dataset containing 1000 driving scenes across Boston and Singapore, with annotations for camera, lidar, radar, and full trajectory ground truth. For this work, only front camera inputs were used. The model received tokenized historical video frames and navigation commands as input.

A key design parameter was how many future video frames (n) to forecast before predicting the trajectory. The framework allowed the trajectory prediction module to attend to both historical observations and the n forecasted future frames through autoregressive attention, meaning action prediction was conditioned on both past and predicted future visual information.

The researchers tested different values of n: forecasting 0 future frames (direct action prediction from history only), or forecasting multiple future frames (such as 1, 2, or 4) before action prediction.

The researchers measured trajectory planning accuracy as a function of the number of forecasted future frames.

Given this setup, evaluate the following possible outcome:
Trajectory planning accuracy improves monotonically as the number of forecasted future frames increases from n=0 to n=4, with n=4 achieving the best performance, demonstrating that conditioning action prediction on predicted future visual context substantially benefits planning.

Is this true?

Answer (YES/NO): NO